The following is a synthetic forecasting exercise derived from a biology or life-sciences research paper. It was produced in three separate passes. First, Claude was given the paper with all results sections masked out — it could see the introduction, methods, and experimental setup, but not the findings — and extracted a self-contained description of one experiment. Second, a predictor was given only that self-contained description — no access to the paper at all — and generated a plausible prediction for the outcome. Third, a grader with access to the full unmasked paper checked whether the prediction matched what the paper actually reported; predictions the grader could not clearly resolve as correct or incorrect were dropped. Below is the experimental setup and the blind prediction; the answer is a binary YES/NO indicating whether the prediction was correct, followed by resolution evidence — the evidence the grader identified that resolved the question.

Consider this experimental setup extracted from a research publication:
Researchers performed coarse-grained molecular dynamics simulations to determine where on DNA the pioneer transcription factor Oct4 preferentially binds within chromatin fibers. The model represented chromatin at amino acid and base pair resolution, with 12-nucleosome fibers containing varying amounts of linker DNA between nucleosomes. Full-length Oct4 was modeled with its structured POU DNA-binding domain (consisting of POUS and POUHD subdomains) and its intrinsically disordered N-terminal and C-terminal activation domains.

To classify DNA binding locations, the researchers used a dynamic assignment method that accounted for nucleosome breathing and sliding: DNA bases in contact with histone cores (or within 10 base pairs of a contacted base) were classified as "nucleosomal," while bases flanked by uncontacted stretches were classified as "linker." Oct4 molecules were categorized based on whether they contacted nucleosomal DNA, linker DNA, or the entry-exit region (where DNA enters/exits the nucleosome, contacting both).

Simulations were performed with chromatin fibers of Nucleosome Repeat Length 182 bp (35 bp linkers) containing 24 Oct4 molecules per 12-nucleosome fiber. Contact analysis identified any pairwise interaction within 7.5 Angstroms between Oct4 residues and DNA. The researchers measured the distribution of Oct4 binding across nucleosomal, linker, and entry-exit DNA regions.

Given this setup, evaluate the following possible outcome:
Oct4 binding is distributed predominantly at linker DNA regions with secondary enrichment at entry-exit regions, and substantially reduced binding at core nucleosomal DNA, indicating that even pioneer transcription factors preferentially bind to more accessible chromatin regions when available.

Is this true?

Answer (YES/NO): NO